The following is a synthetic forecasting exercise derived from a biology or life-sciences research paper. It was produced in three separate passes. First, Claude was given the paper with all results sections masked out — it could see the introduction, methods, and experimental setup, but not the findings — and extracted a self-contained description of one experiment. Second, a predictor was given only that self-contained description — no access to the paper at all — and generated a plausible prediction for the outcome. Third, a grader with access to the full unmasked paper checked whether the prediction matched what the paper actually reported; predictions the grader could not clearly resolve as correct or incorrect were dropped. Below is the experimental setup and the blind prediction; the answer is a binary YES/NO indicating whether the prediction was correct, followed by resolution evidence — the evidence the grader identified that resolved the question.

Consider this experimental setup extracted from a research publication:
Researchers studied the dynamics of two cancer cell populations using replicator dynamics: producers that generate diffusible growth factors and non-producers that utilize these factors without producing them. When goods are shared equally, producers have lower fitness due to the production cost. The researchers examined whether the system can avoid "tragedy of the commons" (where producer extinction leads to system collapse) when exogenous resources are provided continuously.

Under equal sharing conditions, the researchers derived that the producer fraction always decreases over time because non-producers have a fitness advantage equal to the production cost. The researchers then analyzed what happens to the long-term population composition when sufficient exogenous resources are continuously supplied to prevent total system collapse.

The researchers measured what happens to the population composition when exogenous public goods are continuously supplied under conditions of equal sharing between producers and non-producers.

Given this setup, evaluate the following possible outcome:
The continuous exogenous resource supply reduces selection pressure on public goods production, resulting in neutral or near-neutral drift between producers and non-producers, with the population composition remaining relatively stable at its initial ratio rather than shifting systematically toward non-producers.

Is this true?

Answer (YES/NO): NO